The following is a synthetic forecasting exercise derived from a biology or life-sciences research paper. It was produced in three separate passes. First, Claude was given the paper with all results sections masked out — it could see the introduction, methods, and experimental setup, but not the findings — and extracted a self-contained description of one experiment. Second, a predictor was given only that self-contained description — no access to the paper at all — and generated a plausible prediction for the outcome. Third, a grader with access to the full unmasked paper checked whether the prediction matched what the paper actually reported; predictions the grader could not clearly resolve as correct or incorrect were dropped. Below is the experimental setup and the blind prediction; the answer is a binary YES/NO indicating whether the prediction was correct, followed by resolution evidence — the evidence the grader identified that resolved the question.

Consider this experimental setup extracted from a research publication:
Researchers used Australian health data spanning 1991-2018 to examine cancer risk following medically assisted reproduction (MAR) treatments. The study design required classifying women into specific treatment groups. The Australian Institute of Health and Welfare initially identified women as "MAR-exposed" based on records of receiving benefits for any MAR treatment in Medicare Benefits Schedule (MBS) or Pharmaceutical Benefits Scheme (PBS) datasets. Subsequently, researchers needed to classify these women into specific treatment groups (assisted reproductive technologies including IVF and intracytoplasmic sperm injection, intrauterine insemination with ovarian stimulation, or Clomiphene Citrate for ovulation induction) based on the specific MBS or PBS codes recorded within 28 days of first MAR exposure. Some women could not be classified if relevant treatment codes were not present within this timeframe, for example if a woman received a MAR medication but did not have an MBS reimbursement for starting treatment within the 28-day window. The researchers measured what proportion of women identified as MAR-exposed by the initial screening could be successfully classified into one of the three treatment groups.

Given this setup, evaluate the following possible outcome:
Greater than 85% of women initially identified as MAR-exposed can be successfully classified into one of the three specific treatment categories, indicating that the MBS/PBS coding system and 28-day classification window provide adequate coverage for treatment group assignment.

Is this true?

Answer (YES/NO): YES